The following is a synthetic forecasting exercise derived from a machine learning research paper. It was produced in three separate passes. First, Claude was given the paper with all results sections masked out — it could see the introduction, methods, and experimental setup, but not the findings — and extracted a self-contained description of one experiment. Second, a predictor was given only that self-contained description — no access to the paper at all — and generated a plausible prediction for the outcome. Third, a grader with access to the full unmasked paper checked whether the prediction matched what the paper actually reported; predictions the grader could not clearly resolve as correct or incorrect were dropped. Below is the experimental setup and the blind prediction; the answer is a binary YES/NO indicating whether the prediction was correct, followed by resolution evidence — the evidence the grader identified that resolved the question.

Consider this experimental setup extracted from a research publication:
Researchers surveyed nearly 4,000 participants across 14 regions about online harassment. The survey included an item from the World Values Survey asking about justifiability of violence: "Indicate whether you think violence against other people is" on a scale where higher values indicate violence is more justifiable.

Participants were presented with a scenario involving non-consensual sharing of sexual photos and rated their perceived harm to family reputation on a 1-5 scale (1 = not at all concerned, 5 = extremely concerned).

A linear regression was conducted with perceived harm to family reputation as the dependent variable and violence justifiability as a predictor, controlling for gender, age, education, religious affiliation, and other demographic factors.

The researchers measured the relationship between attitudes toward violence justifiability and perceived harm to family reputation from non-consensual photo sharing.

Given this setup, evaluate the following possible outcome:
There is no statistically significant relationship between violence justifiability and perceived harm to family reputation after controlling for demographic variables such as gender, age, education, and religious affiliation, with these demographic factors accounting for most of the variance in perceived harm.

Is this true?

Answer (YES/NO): NO